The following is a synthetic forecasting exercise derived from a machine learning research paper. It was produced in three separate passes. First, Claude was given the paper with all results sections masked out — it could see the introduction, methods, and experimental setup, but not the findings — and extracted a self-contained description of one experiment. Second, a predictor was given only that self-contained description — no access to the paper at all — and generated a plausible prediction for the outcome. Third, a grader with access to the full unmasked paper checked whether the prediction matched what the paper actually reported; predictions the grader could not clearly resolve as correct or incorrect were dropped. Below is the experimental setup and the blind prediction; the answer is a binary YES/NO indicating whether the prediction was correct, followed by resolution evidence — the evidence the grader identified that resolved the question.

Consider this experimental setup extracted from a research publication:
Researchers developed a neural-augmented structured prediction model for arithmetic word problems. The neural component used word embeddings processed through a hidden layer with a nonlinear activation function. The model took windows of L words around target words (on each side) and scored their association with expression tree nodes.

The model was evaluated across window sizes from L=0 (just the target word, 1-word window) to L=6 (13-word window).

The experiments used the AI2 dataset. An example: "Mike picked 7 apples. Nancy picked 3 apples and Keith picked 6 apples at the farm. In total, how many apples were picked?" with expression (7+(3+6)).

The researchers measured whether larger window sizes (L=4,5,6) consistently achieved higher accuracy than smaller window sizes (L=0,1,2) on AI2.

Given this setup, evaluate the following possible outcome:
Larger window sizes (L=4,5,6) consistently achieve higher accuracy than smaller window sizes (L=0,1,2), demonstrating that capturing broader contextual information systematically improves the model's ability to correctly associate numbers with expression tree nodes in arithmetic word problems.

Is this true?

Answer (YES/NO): NO